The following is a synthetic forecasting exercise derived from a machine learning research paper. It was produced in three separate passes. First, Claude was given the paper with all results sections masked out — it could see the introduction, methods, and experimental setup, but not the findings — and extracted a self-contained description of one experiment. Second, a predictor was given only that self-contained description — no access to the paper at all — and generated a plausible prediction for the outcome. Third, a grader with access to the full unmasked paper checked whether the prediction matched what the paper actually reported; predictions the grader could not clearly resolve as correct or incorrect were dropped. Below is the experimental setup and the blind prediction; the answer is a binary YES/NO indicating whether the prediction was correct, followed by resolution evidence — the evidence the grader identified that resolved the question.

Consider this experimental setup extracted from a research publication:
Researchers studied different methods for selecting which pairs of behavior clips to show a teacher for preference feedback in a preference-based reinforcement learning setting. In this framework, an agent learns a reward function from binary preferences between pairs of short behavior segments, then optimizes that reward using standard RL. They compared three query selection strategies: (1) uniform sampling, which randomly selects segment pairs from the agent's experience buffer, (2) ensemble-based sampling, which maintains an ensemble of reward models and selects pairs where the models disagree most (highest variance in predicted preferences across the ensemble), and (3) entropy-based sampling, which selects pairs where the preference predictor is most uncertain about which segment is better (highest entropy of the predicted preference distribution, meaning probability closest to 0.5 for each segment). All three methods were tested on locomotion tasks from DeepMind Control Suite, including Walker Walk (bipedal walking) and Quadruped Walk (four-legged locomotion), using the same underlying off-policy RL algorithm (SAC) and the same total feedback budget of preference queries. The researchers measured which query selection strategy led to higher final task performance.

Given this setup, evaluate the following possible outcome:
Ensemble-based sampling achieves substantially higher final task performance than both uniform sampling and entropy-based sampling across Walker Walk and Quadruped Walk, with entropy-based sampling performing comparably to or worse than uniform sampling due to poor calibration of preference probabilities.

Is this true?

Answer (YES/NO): NO